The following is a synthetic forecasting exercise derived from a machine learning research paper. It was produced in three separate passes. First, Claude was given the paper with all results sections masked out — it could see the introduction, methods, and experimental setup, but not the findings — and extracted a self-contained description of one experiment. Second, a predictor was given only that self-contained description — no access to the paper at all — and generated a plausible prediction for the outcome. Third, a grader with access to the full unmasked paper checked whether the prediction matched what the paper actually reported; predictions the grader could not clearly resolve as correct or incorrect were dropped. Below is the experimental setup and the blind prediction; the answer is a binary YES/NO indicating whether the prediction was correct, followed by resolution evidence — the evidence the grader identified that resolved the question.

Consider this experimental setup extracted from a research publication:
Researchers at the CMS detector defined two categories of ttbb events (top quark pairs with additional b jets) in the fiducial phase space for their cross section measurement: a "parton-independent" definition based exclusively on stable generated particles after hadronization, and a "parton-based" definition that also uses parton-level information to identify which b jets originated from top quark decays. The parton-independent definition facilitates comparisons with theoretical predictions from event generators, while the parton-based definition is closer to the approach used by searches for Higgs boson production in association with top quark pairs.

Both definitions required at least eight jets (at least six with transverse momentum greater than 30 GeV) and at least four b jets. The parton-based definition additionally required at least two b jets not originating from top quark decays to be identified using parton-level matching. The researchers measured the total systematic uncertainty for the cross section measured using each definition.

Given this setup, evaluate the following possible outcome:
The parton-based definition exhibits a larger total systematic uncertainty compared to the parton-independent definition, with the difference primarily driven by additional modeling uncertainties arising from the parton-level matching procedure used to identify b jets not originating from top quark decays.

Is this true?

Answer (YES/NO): NO